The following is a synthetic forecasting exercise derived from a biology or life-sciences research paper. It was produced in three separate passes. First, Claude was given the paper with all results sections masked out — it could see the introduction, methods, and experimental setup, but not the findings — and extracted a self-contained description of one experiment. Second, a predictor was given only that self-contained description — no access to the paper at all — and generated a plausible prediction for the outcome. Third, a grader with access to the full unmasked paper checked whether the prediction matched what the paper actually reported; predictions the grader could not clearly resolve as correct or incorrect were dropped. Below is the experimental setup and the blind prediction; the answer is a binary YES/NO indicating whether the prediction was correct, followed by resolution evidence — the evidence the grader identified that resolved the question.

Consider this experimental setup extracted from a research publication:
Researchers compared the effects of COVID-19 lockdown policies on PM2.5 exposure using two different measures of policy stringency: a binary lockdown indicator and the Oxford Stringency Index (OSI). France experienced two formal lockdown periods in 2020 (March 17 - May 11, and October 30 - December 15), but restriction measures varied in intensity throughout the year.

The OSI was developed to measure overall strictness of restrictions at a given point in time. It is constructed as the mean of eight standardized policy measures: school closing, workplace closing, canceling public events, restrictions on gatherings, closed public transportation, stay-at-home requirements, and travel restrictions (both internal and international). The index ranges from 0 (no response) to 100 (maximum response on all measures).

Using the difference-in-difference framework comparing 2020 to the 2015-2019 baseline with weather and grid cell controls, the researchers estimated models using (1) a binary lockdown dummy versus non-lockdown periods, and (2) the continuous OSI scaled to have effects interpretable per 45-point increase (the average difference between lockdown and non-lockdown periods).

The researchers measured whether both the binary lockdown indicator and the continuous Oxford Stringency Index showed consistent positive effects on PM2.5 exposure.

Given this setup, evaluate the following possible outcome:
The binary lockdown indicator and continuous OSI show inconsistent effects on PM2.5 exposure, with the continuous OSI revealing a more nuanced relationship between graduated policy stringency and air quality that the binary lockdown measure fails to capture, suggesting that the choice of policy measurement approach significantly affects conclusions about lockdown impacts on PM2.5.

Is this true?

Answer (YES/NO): NO